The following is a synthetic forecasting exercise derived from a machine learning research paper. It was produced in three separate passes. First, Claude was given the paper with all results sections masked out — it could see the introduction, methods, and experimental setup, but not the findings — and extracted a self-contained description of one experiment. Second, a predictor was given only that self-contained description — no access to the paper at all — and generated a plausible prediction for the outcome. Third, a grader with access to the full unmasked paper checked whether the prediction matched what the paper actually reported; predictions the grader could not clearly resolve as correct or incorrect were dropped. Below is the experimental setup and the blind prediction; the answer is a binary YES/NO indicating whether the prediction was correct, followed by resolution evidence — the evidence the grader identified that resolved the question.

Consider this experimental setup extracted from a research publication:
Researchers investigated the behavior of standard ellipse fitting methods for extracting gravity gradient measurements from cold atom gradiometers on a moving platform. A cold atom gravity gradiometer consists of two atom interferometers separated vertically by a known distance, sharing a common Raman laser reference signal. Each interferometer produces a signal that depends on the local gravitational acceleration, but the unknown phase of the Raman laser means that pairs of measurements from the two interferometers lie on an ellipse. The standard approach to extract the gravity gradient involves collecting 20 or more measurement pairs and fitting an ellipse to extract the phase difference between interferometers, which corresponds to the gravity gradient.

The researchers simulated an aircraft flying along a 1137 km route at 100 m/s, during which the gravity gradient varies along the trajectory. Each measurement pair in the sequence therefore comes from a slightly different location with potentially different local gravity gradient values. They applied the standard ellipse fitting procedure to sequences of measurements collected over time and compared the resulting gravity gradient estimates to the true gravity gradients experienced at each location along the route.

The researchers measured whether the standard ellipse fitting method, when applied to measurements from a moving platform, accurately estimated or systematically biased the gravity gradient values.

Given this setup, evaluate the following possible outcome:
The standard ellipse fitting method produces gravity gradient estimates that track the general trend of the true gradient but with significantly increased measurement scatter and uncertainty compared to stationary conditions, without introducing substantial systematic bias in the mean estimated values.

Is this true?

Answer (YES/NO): NO